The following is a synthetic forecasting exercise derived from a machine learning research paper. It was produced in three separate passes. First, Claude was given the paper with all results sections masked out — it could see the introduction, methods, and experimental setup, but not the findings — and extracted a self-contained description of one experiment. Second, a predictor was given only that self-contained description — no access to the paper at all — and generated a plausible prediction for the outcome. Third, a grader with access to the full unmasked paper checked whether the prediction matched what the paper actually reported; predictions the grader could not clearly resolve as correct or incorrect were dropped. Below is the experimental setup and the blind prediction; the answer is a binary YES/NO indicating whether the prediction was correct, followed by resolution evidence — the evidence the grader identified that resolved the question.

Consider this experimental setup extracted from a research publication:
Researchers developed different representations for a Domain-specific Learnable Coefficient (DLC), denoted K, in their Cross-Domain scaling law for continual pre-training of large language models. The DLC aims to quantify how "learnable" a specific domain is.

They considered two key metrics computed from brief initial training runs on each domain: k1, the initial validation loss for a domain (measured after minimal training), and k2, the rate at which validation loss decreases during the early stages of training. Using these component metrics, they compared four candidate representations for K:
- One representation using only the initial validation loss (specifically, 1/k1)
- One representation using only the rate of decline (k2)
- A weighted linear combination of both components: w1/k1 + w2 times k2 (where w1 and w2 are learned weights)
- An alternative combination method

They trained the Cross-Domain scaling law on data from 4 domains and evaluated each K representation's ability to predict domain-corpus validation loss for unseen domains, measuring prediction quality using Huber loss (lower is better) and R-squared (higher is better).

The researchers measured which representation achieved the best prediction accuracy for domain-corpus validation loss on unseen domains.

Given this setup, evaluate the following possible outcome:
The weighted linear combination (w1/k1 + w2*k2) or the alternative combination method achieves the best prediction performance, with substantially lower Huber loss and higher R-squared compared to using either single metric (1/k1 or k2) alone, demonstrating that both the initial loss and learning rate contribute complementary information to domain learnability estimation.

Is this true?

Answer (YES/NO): YES